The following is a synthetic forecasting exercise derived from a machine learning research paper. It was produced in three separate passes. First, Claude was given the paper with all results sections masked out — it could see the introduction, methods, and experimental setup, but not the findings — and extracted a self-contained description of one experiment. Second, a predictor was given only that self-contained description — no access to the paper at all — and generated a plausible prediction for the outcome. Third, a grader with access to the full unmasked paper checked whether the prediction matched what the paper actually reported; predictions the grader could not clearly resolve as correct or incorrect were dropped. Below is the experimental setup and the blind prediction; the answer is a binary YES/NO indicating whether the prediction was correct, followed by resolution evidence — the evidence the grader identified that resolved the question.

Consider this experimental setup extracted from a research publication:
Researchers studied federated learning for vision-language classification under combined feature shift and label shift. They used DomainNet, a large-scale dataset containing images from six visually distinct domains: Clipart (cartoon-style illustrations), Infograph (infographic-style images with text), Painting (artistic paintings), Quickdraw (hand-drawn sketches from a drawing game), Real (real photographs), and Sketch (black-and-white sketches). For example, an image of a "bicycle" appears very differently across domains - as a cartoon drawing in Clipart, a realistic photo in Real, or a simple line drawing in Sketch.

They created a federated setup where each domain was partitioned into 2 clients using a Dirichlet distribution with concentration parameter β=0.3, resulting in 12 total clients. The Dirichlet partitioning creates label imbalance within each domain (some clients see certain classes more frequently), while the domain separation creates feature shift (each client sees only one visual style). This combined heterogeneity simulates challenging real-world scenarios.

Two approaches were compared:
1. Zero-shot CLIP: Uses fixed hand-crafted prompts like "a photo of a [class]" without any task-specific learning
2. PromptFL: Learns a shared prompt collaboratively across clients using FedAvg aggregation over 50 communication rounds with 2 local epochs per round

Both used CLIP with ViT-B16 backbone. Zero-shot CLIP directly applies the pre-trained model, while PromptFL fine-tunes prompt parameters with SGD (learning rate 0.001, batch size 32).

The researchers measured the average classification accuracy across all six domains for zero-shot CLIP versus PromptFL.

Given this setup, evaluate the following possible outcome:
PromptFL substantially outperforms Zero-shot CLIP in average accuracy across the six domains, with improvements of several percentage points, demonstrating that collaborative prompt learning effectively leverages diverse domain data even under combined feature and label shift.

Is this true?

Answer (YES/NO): NO